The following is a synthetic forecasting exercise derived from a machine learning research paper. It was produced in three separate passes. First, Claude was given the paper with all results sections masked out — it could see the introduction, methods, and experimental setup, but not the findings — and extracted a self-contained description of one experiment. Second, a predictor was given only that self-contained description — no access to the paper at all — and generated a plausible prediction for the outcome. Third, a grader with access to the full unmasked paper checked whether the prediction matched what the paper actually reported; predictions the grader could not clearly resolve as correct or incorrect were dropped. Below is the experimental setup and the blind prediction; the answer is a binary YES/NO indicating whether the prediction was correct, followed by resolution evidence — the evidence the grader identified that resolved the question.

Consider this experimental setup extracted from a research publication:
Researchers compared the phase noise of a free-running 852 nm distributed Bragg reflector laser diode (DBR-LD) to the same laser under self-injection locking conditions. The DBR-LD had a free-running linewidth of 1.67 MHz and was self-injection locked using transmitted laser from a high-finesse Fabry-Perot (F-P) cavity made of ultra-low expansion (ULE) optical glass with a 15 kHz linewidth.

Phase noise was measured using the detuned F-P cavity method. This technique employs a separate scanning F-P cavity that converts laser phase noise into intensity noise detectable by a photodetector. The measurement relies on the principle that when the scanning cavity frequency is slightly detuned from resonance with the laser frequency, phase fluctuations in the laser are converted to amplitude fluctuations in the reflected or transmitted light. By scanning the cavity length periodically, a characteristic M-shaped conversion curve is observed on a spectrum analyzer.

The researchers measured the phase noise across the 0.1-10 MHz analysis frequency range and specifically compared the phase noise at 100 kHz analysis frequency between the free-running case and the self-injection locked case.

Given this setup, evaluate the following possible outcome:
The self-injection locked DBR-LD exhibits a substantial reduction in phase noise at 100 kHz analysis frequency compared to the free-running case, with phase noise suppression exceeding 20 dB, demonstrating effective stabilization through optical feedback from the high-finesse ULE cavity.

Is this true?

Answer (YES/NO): YES